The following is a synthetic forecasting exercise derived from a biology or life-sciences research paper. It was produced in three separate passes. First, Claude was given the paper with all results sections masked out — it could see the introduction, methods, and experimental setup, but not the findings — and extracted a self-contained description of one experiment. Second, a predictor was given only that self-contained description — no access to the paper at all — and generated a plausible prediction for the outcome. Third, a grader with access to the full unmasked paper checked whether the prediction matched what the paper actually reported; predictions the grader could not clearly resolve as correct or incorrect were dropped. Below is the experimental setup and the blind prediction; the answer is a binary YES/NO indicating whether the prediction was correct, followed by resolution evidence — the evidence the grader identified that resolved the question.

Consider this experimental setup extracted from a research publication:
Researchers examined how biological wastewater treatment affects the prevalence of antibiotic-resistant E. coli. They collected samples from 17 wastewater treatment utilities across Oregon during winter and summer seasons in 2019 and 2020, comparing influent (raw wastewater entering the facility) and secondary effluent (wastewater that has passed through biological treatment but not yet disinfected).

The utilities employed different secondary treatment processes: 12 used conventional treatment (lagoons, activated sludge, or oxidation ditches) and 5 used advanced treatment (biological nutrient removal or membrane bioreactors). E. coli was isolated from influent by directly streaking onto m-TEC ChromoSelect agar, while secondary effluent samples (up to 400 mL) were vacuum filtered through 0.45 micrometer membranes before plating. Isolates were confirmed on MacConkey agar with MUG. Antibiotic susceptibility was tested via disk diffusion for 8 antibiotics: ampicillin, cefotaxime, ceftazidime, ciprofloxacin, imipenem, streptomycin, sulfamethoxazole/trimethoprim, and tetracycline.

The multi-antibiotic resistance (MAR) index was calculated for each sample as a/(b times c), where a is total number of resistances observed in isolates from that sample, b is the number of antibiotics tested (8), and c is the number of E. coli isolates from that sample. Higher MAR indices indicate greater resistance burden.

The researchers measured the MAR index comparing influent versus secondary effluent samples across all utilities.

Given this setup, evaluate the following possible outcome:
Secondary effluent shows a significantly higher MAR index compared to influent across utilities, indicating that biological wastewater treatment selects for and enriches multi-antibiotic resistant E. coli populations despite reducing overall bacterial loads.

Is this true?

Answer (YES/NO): NO